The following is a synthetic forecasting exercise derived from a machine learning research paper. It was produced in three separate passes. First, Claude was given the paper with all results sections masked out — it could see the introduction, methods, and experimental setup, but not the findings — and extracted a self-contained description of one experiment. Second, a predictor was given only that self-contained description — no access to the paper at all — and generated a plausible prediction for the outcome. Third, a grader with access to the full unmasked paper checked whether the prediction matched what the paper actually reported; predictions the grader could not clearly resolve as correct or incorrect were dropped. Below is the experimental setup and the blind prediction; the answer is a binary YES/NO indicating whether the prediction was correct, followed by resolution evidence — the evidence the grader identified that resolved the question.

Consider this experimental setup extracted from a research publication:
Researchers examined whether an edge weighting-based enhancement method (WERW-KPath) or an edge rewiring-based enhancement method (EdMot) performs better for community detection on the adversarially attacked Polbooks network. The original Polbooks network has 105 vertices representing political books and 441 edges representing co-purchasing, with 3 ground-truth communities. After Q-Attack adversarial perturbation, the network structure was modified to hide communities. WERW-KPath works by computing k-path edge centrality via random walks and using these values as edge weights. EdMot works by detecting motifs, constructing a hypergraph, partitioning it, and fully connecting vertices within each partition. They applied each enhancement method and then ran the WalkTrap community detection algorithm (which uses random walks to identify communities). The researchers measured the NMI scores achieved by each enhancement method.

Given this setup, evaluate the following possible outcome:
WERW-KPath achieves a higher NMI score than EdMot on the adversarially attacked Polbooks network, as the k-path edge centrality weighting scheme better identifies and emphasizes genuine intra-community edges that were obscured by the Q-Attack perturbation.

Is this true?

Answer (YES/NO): YES